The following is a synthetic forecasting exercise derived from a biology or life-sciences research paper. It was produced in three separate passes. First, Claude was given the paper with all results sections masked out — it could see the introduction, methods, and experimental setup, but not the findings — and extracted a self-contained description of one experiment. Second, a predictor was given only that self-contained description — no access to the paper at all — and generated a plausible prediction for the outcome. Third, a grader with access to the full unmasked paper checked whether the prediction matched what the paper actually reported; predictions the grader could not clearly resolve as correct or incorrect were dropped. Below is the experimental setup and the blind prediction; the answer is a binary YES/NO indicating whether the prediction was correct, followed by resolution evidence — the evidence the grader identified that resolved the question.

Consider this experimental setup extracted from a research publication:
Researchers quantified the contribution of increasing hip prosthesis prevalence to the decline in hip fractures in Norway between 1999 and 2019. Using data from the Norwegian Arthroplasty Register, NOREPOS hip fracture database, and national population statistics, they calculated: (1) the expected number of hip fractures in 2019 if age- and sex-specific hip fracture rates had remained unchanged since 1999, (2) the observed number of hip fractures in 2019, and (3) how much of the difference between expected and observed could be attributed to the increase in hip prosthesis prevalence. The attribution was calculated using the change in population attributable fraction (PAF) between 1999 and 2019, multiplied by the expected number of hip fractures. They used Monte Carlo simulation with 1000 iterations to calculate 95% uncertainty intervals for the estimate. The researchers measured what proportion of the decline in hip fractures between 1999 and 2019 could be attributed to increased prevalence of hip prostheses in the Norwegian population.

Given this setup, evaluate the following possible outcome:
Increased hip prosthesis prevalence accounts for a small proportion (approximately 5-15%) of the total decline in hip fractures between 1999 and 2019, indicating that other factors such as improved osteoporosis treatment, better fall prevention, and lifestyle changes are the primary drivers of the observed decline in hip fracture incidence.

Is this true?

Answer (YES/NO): NO